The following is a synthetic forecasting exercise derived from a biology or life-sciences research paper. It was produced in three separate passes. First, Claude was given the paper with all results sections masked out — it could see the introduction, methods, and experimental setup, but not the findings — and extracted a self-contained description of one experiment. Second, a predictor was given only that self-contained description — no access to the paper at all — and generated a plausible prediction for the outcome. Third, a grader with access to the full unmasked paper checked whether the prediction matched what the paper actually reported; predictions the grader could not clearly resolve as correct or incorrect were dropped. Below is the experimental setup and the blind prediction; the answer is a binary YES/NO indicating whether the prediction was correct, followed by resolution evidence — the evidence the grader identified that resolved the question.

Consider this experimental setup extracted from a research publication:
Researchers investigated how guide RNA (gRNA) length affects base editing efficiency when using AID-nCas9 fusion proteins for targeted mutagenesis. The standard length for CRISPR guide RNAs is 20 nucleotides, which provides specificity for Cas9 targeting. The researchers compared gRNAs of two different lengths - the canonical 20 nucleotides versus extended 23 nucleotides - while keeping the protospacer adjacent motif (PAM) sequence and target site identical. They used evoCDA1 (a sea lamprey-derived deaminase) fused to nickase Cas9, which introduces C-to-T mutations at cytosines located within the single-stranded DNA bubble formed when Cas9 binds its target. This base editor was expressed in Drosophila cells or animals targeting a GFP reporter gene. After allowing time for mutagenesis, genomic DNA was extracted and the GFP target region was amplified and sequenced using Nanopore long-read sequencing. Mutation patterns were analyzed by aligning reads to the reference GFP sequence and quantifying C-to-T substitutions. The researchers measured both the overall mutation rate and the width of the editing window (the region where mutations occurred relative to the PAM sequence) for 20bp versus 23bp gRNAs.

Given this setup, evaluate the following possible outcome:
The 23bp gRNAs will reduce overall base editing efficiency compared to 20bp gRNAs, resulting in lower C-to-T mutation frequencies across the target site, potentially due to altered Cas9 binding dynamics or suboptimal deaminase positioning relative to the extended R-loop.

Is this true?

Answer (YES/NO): NO